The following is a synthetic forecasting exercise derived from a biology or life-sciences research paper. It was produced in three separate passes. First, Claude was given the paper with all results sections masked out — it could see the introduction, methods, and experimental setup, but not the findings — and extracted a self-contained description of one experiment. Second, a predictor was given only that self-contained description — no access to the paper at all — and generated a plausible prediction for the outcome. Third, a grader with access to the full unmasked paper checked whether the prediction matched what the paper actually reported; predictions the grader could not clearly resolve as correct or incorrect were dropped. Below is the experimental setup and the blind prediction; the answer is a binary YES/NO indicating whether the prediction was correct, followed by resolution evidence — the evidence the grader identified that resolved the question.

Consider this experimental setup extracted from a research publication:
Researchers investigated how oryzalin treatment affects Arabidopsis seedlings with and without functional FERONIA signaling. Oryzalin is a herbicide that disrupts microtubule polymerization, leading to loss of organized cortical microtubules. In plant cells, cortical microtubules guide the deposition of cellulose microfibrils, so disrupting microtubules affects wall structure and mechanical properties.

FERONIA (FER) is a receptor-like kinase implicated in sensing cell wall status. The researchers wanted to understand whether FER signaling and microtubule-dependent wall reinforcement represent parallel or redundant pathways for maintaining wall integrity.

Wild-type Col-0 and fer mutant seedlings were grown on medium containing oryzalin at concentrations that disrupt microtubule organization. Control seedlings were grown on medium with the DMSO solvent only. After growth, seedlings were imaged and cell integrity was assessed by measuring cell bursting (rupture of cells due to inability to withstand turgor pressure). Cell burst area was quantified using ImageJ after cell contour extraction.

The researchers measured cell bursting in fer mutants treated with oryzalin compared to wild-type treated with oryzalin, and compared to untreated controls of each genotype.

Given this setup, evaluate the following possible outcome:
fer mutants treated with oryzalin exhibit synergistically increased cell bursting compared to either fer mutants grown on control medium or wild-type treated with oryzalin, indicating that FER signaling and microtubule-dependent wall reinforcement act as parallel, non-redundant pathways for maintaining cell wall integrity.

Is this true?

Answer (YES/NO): NO